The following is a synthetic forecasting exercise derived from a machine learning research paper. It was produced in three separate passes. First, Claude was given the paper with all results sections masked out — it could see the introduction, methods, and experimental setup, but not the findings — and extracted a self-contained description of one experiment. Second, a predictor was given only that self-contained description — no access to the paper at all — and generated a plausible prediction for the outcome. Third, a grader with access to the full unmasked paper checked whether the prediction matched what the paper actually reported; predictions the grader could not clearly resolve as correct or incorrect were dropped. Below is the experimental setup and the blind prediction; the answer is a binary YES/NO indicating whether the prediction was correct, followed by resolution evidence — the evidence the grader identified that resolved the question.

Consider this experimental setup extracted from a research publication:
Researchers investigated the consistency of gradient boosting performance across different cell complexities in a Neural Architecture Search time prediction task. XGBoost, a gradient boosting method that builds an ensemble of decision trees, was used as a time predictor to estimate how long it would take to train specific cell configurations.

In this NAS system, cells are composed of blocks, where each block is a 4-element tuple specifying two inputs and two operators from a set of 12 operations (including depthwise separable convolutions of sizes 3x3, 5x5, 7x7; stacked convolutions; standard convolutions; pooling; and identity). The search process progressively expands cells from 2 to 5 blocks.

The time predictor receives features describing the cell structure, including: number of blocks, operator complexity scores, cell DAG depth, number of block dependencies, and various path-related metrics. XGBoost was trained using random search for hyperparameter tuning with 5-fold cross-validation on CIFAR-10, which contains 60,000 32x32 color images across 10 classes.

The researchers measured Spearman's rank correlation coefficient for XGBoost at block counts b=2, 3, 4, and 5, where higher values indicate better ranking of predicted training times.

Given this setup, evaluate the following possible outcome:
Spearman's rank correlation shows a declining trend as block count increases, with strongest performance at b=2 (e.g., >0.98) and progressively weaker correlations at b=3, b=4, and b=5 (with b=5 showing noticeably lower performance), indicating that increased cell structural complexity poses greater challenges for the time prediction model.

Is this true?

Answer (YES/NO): NO